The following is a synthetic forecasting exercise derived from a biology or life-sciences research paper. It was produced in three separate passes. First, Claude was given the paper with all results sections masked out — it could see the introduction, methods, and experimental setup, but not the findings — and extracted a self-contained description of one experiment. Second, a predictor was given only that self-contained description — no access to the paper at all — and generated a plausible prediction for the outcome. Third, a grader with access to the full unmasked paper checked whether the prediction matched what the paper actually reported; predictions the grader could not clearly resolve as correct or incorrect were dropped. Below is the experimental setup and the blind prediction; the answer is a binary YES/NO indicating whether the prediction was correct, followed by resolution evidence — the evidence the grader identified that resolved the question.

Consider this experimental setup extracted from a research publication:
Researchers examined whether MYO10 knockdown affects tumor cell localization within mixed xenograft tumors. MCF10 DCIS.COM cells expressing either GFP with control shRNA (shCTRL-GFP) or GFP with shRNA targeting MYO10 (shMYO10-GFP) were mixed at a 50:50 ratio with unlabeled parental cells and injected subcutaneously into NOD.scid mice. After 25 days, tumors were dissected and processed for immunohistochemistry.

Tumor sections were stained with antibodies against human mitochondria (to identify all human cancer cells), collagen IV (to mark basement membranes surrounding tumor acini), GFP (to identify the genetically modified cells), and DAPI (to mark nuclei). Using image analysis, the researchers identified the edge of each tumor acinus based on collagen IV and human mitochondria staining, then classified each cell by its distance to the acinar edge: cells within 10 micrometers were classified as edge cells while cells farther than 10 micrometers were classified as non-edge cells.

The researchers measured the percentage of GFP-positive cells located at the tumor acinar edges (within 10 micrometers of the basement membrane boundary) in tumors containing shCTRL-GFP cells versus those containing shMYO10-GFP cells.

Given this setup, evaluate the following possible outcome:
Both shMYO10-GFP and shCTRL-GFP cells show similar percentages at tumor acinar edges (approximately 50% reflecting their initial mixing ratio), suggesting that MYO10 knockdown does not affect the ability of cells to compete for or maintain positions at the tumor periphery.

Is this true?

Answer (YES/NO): NO